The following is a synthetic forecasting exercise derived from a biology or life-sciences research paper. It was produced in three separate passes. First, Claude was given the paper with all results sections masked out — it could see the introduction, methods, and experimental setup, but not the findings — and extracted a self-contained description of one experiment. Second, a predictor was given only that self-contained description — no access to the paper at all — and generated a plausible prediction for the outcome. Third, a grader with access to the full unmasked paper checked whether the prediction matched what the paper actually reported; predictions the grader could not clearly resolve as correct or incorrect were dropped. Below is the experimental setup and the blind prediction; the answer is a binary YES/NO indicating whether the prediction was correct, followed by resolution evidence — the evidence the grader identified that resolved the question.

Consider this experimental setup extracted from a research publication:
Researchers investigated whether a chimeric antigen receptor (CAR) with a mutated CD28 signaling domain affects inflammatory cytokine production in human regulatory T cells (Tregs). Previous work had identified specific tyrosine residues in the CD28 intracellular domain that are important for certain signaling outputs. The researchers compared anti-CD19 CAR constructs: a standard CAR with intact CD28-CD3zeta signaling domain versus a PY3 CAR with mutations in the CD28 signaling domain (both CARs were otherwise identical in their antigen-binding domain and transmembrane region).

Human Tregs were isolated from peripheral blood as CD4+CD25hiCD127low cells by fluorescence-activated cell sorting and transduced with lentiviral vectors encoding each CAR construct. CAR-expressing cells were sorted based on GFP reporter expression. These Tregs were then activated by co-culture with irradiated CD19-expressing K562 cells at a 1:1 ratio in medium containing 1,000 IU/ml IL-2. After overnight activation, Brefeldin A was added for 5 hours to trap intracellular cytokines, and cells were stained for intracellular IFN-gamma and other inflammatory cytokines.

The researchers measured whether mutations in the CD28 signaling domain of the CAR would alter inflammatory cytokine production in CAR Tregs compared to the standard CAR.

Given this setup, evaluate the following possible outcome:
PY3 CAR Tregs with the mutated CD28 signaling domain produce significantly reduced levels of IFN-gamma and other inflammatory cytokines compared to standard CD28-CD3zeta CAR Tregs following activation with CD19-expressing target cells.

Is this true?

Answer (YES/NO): NO